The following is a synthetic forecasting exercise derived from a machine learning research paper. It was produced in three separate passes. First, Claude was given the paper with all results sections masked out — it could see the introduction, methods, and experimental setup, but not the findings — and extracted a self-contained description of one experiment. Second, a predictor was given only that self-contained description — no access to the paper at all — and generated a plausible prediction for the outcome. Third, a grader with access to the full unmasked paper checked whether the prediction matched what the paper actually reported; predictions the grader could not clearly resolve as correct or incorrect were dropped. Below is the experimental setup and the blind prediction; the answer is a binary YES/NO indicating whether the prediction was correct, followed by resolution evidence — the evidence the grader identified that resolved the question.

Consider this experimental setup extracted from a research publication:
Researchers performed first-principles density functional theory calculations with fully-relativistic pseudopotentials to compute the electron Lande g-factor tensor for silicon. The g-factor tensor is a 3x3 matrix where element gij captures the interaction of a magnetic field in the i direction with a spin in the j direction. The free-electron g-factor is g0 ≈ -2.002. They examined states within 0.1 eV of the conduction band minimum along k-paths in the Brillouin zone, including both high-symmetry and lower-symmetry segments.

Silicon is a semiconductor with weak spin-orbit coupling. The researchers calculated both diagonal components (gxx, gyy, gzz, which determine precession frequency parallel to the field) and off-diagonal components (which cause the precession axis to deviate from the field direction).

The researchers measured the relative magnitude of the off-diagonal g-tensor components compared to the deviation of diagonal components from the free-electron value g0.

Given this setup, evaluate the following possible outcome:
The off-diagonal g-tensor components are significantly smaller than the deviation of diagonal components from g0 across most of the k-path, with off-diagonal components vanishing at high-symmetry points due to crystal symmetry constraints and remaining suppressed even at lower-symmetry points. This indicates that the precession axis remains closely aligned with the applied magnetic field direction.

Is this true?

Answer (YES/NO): NO